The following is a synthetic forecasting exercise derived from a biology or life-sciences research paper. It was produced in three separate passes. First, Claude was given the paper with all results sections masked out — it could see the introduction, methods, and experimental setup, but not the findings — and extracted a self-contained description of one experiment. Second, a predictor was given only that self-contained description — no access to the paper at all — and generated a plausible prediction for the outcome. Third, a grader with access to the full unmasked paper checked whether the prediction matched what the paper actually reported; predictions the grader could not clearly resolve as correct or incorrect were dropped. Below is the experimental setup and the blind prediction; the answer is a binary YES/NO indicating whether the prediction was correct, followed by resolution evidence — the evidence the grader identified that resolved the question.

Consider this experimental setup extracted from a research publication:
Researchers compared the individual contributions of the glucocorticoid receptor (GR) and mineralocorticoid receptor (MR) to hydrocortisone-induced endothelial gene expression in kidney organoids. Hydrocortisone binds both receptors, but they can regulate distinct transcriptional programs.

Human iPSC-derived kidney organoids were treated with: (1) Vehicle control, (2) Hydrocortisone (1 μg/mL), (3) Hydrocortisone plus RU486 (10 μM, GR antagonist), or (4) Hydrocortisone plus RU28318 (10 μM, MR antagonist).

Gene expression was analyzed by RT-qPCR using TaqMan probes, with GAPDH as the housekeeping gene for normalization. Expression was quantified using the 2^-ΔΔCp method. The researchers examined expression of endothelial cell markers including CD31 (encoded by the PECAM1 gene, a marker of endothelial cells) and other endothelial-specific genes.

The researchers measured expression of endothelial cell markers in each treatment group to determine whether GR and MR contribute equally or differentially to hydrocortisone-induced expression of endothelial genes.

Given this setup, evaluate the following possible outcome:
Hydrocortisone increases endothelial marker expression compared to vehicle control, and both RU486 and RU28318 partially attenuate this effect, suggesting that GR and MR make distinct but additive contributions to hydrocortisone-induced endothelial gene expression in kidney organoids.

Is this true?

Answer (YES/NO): YES